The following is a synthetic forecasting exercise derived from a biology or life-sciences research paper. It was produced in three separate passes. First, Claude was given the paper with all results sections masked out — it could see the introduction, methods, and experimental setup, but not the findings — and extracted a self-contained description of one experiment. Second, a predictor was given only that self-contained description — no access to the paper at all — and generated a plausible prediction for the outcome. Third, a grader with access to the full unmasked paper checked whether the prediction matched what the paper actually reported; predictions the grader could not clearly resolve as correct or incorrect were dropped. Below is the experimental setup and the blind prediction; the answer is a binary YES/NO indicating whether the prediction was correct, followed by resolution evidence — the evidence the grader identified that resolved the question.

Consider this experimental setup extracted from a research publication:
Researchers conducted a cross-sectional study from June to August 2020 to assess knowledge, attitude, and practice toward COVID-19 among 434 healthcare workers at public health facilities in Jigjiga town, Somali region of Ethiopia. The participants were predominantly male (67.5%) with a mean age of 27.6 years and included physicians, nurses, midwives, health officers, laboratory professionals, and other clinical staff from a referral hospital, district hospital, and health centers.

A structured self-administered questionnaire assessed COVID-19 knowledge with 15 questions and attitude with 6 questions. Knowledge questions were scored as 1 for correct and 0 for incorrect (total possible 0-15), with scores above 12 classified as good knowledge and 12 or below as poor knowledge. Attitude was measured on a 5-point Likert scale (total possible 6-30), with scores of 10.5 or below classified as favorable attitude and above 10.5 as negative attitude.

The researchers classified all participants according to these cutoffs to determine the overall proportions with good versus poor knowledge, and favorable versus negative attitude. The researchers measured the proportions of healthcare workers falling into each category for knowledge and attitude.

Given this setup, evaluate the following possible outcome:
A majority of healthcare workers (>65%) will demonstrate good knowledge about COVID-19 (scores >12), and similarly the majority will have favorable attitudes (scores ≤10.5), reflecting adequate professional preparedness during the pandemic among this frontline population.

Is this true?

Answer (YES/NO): NO